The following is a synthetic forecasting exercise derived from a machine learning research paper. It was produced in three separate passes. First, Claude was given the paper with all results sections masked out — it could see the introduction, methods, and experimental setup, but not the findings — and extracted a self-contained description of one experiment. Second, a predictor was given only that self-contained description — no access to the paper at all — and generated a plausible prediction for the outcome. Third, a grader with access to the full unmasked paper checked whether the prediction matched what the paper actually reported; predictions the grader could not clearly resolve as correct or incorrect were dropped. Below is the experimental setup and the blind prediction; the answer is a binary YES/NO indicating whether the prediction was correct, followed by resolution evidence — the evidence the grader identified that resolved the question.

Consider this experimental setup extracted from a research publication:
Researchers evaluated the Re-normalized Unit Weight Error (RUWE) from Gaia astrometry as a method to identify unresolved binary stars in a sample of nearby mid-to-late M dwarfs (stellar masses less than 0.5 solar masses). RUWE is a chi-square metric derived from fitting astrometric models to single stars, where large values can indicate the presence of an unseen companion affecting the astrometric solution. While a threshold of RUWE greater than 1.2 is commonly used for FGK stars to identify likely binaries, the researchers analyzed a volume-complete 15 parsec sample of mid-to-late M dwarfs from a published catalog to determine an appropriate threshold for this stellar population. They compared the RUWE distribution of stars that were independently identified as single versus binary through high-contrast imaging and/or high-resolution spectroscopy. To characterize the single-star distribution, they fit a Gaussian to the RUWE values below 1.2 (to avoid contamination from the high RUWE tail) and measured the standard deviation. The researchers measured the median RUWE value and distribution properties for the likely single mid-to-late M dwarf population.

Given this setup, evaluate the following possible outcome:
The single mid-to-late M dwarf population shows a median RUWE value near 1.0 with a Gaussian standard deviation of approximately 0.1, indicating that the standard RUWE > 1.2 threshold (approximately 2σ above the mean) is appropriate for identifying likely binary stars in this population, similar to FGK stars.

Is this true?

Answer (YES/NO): NO